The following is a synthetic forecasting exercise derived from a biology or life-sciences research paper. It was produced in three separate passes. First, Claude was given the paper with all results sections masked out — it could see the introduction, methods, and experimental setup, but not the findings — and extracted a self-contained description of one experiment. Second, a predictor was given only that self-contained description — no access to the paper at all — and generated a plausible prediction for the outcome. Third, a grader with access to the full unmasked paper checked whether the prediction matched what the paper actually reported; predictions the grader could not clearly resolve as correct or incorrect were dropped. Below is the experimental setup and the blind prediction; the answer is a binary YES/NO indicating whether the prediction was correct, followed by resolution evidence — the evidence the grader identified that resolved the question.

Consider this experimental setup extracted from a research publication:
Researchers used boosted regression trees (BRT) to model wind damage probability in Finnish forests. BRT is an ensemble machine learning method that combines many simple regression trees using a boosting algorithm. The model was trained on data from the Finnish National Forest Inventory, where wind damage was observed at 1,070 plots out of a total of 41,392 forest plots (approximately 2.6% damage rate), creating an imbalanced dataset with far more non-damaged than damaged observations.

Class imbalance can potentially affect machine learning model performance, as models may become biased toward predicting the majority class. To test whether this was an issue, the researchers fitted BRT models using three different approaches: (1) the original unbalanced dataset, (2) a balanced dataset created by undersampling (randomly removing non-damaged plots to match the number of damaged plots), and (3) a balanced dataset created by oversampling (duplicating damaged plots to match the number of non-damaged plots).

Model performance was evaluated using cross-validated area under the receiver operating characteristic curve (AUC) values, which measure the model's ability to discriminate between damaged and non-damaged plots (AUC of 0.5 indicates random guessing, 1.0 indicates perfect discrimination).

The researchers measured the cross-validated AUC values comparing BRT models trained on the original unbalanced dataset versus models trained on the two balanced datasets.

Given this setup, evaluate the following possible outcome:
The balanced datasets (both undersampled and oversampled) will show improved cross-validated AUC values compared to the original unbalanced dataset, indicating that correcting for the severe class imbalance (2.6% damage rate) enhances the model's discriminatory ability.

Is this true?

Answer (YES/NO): NO